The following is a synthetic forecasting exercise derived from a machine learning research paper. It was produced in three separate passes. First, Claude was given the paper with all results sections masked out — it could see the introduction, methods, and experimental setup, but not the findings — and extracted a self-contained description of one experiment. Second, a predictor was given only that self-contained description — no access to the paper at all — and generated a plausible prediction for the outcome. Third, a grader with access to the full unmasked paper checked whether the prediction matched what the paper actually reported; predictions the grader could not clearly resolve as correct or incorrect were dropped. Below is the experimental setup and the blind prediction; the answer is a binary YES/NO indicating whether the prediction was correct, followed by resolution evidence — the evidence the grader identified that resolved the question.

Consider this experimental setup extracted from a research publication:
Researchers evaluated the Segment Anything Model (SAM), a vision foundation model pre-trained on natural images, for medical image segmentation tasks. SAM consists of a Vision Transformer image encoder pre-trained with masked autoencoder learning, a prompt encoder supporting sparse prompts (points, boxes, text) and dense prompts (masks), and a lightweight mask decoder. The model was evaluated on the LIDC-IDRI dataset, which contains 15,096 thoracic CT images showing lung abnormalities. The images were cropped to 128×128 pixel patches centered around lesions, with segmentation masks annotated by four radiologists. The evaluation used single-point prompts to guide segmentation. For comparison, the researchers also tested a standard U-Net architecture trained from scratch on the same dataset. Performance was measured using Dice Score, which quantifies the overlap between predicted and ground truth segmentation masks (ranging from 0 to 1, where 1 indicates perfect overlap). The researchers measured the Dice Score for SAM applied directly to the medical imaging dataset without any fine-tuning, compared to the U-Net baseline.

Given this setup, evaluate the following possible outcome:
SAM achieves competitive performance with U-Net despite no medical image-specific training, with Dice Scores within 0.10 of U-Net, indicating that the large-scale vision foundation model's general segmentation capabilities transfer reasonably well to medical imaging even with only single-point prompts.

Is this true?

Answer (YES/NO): NO